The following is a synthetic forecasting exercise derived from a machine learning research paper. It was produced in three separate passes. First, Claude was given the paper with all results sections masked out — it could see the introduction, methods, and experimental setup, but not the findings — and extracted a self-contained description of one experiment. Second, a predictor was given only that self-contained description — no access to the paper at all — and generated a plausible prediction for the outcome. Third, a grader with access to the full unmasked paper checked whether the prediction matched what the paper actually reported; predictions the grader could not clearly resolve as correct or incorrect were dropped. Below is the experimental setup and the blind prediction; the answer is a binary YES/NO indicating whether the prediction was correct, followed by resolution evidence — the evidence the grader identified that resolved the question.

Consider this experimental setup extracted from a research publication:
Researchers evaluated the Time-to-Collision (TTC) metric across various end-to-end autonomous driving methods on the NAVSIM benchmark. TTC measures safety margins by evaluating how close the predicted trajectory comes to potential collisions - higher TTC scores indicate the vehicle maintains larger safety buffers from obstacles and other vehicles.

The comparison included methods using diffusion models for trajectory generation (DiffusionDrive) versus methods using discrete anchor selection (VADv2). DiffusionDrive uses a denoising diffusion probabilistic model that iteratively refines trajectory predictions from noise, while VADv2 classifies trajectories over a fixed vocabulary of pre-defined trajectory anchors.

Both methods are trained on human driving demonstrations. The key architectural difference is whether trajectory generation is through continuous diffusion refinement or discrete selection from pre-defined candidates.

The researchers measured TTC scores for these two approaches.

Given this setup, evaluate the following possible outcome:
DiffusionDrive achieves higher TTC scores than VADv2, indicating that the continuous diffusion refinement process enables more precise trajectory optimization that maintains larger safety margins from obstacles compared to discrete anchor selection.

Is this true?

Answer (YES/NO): NO